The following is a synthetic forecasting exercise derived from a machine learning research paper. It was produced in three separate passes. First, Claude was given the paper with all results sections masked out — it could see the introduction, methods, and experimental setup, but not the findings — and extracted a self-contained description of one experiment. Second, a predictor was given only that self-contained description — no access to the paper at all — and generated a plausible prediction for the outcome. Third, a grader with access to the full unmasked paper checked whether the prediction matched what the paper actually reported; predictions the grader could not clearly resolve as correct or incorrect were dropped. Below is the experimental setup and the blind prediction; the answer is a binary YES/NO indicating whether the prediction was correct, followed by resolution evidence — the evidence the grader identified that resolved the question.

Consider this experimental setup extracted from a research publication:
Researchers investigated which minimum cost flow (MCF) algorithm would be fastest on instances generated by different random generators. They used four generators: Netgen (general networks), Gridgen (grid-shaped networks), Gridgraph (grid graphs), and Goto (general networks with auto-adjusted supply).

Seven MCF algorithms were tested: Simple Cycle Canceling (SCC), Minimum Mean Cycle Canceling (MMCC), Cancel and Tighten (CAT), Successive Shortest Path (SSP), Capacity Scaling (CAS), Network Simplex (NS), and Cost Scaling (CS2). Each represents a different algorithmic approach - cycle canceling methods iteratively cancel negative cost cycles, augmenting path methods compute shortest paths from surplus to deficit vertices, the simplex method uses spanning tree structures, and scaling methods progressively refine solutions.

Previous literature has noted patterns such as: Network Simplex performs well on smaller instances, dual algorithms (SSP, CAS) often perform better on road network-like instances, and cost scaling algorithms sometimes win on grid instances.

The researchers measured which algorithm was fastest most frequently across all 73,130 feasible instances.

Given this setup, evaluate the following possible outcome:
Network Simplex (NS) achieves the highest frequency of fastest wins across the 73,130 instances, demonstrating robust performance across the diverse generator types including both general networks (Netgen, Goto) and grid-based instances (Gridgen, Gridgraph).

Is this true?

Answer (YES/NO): YES